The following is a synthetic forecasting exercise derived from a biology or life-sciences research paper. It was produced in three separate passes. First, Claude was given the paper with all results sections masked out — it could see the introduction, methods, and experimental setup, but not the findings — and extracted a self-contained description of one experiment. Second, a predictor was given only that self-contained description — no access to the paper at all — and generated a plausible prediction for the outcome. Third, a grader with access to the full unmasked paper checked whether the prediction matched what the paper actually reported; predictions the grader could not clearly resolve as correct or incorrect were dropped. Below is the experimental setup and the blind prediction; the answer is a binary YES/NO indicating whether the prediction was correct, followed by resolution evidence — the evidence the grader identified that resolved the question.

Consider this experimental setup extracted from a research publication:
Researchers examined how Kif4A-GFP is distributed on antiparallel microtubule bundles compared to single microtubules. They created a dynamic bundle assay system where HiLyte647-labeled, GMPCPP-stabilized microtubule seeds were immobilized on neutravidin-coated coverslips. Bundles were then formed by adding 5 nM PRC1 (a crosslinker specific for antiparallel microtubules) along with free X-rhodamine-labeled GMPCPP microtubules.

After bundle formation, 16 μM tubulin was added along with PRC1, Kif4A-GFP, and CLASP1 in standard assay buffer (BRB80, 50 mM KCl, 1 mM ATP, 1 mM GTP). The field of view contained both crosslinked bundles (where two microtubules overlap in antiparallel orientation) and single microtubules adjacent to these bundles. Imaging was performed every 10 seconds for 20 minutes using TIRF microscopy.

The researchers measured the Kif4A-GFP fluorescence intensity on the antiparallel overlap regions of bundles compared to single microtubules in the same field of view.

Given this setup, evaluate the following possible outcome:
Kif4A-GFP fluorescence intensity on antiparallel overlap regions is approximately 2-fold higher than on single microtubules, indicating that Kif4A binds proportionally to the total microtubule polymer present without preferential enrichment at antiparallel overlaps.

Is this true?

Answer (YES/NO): NO